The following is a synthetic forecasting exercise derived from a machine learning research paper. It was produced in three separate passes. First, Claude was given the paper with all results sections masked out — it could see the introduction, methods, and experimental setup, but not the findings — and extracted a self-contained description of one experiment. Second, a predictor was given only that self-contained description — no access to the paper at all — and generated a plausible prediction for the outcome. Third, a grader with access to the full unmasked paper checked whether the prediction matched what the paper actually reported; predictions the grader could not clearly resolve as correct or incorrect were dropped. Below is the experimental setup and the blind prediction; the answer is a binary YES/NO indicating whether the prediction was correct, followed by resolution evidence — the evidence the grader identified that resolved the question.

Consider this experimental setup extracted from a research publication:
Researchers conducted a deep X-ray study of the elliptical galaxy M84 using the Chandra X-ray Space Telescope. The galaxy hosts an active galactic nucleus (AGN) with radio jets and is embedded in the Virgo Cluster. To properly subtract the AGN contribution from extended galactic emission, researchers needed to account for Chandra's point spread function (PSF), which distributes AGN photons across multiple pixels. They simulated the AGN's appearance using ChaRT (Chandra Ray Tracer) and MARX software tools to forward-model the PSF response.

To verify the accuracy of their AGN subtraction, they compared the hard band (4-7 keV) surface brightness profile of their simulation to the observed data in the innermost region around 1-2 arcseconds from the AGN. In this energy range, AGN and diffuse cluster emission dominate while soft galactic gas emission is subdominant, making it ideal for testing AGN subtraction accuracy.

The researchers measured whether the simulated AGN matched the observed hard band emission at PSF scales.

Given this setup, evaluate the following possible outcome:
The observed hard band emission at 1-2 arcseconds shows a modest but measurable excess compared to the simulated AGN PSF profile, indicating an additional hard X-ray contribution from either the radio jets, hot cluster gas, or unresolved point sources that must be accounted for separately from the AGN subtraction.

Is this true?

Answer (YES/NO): NO